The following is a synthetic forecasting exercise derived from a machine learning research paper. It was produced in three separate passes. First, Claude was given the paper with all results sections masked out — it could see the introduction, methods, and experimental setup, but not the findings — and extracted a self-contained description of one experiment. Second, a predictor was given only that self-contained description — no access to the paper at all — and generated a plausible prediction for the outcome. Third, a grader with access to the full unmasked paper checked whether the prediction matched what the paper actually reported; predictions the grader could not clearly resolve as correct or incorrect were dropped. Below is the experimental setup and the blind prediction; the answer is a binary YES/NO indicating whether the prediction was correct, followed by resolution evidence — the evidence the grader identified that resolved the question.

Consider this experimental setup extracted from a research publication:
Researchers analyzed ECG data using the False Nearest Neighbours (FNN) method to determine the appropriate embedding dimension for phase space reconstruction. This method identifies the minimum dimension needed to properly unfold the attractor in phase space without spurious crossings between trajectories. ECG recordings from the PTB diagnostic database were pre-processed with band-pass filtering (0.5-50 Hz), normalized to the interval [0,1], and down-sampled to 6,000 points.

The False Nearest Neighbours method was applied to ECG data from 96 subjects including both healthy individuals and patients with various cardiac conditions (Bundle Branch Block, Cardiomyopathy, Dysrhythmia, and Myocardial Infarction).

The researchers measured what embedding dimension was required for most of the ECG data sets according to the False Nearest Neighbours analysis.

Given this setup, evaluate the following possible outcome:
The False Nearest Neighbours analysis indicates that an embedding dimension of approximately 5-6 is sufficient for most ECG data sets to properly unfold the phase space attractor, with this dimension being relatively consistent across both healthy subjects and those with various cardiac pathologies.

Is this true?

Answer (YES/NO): NO